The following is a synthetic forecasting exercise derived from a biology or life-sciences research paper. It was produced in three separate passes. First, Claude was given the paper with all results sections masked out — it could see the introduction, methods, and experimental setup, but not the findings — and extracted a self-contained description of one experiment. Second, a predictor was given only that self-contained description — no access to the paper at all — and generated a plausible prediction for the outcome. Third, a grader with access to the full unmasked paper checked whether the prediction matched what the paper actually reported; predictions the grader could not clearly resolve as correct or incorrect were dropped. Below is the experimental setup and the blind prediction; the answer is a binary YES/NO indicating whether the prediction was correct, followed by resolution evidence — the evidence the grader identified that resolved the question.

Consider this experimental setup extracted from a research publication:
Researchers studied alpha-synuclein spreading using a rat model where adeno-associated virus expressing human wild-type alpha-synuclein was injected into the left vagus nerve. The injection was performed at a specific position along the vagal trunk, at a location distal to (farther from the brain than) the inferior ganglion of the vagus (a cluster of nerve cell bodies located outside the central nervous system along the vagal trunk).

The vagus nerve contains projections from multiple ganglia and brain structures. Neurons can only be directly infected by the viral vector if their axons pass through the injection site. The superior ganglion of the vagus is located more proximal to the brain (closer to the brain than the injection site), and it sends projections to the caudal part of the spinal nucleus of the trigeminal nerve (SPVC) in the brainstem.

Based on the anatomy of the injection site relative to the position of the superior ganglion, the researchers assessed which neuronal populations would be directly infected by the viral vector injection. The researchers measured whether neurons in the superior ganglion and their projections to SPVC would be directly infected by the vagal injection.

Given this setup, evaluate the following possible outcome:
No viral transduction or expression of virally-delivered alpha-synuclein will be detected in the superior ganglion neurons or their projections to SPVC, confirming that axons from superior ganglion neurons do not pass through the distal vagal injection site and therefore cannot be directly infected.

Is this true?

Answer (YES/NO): YES